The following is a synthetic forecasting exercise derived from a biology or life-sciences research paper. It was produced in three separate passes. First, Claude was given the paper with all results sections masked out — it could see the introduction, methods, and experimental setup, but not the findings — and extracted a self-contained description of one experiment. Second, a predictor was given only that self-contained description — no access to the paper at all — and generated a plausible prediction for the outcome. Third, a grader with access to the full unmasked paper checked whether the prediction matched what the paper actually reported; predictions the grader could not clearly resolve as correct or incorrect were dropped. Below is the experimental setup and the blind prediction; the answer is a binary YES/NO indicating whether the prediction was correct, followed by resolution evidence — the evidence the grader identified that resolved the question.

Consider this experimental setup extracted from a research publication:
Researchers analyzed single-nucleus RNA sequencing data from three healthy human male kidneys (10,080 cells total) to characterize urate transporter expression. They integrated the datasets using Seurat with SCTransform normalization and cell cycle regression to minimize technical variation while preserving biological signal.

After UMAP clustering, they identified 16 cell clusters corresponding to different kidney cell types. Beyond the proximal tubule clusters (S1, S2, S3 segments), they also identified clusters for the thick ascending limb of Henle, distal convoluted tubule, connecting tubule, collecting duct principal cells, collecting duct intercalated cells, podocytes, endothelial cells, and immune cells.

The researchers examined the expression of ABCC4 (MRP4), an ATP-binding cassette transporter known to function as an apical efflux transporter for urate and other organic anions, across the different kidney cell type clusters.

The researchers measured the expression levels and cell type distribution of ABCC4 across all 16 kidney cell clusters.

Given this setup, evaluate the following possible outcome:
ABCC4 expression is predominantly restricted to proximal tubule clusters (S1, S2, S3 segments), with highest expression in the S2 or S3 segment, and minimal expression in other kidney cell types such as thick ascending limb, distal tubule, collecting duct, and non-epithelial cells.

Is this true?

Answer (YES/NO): NO